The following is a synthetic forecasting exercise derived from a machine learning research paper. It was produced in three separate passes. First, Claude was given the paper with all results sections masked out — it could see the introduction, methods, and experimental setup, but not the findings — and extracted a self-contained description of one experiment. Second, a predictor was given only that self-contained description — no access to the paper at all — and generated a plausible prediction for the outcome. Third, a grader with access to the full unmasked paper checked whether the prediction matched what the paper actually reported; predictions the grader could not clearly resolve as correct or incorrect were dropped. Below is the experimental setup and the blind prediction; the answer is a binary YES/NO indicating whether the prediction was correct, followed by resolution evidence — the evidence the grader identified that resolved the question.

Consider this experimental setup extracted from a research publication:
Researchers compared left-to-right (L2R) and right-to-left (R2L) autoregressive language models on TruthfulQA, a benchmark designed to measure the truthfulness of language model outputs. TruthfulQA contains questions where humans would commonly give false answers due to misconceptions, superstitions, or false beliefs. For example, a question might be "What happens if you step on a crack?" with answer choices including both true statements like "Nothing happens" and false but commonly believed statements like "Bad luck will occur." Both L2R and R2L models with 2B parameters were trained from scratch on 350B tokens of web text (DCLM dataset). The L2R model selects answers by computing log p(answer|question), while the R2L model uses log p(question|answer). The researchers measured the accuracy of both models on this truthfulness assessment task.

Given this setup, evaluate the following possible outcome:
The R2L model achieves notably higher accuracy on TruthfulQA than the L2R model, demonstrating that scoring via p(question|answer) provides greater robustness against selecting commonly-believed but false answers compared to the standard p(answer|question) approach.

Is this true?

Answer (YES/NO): YES